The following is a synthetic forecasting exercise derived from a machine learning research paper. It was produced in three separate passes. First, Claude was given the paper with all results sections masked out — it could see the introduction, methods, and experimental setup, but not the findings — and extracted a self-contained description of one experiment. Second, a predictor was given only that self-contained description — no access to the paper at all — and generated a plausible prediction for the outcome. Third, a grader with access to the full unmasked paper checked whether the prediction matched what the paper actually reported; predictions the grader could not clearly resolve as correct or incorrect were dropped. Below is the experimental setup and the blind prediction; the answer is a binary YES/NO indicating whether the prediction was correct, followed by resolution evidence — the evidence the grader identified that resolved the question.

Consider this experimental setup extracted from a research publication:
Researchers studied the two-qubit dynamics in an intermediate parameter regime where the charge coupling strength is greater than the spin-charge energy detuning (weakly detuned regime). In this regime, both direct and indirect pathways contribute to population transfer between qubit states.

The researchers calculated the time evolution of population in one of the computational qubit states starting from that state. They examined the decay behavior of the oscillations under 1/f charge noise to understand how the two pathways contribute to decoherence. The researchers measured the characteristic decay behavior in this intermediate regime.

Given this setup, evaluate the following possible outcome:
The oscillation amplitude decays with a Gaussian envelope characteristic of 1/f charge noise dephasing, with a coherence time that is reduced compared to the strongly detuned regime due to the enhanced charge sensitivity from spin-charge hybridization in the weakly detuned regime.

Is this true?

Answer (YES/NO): NO